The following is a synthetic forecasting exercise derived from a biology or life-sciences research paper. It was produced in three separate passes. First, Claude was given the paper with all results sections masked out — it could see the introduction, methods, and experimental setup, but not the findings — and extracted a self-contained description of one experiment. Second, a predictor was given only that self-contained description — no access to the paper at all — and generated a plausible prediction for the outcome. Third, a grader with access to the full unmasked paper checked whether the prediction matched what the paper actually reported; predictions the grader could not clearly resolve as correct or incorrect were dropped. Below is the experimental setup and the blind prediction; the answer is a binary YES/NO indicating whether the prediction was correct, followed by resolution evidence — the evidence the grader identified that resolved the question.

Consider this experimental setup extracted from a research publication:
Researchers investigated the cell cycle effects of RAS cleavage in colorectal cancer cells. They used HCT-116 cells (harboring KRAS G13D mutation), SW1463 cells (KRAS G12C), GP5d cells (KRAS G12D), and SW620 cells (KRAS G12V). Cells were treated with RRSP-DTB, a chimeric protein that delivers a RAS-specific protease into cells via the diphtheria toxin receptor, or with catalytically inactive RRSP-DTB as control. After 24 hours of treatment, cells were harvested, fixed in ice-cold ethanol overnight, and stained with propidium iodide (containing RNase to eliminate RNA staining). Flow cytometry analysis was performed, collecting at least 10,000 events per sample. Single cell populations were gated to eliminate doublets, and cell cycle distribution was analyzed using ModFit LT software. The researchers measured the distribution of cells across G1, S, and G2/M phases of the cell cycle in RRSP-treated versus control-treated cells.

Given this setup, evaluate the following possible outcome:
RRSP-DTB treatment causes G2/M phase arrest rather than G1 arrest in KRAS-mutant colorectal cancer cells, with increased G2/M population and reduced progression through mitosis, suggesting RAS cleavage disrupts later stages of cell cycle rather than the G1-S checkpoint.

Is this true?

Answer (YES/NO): NO